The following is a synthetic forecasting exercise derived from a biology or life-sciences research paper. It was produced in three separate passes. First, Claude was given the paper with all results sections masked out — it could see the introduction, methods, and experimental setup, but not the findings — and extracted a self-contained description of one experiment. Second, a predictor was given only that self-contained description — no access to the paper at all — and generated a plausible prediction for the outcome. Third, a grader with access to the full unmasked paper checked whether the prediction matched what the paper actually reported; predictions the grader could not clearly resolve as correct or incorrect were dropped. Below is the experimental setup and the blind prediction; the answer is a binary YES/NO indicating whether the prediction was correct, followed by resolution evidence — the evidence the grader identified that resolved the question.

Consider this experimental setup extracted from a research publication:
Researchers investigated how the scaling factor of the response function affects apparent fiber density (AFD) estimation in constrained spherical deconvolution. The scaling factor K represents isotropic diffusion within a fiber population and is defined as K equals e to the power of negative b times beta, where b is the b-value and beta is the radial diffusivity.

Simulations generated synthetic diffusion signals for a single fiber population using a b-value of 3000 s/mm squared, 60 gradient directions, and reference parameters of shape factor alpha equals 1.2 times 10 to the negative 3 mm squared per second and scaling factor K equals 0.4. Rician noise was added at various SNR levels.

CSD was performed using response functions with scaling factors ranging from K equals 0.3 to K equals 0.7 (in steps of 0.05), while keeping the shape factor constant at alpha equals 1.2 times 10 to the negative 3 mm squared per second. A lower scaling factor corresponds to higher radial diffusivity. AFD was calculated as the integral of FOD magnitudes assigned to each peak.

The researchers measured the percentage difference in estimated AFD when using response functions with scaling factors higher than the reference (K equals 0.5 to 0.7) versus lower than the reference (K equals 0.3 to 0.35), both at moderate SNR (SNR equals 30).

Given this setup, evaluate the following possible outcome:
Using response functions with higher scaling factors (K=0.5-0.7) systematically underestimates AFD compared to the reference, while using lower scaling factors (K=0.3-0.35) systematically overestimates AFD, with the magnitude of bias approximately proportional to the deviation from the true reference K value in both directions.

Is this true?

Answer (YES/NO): NO